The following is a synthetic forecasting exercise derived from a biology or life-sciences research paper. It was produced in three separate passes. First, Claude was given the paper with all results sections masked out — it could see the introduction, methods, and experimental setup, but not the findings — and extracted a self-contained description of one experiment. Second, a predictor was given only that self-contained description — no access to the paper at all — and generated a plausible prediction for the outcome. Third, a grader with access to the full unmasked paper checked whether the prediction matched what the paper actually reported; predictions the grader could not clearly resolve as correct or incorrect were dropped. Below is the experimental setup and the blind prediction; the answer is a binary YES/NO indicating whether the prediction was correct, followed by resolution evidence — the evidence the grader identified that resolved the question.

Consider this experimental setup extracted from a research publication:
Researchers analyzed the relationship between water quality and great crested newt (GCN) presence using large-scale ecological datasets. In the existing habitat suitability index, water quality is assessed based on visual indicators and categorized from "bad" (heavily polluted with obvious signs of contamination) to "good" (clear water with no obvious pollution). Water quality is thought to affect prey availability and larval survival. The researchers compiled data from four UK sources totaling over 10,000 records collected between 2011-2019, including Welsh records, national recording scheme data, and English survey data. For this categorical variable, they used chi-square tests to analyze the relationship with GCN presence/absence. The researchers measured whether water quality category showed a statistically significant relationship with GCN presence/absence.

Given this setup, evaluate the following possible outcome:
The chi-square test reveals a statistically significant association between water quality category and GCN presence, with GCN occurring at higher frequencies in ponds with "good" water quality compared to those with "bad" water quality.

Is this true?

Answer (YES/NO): YES